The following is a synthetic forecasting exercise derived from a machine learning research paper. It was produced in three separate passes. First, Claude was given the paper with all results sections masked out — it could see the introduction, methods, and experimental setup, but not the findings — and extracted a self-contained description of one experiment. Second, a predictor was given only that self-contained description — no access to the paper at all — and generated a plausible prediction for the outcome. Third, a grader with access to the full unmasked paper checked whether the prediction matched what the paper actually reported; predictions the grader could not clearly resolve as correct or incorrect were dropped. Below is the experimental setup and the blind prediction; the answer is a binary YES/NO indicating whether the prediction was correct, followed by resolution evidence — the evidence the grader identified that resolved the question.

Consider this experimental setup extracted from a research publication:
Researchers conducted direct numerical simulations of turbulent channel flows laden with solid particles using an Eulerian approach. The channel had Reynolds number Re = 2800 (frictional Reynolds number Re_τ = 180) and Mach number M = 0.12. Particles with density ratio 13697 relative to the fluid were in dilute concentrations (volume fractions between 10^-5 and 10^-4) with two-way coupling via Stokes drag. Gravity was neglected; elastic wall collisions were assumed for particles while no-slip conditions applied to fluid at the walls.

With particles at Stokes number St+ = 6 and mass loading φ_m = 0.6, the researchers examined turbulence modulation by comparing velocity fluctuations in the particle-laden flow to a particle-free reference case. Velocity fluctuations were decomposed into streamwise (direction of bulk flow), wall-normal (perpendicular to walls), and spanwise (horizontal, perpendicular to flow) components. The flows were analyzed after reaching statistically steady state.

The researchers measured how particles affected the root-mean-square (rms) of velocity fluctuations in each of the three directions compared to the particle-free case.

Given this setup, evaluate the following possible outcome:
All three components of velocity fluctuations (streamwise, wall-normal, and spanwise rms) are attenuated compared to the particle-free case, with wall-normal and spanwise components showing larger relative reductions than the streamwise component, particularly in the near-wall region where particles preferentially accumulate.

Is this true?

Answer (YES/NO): NO